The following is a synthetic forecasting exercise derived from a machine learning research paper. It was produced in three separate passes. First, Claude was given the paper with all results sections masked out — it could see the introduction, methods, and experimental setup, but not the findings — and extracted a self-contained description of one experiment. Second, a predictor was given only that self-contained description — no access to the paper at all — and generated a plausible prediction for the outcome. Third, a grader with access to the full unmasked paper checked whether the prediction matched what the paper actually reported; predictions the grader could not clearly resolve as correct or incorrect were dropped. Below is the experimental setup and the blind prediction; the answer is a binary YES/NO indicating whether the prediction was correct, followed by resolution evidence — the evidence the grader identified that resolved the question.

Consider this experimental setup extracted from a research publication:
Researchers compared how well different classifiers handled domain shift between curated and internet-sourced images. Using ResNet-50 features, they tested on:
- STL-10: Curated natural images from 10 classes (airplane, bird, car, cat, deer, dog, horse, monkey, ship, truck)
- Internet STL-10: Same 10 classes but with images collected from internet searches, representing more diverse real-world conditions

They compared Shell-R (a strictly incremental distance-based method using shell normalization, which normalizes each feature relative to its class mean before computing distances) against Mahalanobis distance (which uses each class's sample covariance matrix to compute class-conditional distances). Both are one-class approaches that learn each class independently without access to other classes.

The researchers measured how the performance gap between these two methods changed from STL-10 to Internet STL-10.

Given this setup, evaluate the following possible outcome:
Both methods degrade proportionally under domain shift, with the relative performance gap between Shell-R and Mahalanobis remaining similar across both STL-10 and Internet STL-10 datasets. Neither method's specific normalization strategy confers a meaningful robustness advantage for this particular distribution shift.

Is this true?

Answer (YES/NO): NO